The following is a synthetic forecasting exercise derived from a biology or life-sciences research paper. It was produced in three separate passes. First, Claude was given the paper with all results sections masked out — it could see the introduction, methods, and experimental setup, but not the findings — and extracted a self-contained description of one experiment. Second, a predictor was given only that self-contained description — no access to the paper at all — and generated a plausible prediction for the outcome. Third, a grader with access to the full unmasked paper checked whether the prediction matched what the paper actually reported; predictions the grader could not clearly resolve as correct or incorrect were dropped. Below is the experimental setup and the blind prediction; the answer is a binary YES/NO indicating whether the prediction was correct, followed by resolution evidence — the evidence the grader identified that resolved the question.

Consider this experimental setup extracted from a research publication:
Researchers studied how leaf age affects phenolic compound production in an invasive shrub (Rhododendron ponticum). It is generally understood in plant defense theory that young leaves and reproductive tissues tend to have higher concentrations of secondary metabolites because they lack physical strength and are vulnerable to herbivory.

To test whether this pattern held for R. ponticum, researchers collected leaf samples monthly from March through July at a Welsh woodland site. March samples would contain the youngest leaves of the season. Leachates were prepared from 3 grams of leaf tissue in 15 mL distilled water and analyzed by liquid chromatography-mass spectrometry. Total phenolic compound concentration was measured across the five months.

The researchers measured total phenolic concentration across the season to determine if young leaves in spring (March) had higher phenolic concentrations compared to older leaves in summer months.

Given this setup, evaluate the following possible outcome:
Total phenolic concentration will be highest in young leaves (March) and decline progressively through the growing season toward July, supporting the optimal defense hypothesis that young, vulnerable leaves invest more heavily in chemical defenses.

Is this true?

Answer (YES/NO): NO